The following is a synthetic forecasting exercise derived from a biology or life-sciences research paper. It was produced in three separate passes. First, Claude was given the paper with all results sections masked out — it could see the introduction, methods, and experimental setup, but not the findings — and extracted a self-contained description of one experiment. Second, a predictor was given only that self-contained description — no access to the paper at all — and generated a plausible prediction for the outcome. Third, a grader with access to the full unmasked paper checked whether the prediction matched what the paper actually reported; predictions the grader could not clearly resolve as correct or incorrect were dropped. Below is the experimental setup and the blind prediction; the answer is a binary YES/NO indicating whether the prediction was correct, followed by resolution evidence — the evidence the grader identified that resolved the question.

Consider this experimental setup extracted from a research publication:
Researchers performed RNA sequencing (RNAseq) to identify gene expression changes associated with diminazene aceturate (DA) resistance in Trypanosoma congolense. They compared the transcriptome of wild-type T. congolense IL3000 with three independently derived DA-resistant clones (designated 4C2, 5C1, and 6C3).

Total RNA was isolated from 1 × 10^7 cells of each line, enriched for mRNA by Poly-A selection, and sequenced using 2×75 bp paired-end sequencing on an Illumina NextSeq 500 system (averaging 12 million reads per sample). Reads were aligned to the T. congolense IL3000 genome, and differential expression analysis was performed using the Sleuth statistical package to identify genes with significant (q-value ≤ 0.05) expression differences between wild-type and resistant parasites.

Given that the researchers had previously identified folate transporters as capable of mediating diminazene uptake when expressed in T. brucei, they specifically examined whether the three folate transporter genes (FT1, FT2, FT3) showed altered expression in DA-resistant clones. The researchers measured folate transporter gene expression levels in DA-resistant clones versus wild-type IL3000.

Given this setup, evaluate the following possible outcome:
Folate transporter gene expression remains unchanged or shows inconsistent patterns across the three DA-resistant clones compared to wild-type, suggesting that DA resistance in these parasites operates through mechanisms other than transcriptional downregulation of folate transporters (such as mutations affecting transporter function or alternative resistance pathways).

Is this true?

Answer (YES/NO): YES